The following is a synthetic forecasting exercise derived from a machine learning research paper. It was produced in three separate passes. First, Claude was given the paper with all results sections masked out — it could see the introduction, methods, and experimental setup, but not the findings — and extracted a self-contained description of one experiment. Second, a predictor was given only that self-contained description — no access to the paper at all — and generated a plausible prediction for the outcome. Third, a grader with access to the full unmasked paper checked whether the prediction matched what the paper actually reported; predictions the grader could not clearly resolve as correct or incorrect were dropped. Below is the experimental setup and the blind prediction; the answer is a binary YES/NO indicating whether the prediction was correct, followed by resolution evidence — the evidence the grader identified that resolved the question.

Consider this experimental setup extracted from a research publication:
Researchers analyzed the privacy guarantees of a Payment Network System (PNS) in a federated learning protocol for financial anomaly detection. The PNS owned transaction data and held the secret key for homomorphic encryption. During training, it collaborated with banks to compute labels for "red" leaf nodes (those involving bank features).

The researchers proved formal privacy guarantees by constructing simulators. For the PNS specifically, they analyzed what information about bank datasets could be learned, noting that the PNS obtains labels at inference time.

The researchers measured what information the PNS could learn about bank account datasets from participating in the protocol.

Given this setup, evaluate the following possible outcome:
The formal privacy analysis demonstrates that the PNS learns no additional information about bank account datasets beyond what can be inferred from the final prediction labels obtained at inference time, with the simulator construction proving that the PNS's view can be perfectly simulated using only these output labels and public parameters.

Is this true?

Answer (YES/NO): YES